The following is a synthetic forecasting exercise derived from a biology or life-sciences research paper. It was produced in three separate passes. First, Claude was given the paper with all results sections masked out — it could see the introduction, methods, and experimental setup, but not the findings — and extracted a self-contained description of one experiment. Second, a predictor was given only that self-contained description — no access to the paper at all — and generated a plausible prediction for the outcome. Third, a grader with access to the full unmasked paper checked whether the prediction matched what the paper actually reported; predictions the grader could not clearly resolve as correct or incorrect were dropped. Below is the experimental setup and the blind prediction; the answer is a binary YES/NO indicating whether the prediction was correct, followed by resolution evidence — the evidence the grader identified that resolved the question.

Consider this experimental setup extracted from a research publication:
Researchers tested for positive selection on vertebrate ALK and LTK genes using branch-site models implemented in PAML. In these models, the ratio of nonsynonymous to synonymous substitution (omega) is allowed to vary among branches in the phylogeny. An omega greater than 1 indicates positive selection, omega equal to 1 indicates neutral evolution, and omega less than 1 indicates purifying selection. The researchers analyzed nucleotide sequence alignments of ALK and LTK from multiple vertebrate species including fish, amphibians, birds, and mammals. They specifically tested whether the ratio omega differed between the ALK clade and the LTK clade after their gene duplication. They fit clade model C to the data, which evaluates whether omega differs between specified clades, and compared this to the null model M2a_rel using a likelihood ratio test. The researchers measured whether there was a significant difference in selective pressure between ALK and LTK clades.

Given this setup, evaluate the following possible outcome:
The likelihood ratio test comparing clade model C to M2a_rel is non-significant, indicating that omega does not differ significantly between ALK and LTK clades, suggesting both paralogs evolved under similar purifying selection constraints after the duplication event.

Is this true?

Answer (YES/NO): NO